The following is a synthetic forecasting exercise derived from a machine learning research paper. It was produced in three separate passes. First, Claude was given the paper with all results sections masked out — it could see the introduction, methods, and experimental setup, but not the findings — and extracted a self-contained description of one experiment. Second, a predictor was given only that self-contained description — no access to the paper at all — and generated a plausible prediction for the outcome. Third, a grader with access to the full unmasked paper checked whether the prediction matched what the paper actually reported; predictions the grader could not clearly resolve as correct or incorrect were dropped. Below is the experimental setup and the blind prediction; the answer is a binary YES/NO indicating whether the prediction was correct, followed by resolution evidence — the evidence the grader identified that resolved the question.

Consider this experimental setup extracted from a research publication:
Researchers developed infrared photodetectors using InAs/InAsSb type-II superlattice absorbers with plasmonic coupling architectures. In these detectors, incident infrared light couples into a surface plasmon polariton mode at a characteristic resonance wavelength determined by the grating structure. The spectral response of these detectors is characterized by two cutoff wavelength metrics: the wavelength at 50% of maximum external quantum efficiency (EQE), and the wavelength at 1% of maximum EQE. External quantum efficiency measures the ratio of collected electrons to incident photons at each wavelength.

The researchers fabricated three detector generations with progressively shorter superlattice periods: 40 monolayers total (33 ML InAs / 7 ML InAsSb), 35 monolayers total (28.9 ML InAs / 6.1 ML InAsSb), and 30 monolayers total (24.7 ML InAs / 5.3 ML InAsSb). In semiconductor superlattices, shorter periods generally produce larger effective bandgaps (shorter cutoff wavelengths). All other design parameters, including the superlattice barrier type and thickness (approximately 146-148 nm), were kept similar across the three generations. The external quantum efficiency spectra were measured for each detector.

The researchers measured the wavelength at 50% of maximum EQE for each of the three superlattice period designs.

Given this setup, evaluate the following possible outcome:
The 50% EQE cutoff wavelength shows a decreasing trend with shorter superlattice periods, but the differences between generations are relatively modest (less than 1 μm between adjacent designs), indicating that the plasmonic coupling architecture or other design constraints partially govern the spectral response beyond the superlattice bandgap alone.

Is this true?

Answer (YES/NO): NO